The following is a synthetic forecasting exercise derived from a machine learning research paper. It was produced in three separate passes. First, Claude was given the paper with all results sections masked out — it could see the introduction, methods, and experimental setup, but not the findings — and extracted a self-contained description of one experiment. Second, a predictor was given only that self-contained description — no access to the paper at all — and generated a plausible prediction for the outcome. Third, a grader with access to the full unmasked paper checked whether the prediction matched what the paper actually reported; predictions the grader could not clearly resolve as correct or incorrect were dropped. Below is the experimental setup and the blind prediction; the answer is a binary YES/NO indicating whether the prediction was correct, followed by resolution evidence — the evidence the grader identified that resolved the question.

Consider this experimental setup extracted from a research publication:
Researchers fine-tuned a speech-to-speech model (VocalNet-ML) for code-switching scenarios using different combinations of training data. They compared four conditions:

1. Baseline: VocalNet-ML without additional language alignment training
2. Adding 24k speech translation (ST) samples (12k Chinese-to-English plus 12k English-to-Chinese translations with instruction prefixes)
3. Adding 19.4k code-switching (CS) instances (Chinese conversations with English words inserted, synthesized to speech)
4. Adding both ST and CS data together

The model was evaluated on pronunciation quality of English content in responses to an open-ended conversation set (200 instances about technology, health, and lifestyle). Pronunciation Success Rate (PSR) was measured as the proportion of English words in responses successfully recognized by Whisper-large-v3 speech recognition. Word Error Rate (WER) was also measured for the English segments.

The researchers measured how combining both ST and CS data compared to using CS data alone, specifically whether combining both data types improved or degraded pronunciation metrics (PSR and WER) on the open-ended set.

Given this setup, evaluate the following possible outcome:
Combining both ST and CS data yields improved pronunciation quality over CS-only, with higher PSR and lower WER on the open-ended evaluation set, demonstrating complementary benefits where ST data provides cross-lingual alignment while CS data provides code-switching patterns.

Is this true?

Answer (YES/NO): NO